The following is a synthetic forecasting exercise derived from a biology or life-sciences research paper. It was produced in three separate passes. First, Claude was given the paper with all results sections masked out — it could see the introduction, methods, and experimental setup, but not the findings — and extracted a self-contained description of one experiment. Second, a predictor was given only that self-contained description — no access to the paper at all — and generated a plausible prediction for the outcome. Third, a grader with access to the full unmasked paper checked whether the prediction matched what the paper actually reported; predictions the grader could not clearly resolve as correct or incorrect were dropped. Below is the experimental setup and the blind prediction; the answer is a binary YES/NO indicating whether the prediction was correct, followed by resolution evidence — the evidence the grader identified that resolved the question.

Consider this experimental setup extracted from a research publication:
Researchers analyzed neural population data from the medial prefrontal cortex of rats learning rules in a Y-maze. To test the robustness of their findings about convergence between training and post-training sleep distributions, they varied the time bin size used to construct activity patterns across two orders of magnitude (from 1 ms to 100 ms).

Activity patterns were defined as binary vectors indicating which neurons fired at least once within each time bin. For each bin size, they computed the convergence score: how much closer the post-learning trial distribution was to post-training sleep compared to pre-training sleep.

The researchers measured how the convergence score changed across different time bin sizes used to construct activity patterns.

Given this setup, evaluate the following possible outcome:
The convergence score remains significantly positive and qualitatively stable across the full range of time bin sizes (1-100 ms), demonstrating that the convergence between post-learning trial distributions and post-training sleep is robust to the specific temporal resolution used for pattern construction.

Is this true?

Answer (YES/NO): NO